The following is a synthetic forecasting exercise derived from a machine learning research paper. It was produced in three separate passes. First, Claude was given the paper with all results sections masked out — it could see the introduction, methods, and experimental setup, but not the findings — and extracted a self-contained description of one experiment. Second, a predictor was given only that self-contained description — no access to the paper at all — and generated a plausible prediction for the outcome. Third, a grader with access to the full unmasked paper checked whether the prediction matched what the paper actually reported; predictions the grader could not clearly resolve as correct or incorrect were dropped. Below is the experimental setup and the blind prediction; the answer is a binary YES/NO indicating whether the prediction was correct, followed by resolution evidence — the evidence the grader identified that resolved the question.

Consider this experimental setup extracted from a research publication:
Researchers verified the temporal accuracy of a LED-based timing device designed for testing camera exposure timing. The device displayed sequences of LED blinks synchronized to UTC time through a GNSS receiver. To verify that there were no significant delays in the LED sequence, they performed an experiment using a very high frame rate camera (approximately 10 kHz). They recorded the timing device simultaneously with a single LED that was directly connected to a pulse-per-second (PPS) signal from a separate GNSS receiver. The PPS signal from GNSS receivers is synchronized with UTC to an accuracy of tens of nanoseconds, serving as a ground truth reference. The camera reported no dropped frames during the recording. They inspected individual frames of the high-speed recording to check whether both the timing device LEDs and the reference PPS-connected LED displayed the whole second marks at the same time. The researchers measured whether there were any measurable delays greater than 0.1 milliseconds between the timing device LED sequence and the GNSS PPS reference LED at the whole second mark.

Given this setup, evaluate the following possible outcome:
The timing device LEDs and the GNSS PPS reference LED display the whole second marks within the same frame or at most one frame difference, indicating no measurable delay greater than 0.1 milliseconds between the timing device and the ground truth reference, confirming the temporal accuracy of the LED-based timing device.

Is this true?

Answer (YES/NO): YES